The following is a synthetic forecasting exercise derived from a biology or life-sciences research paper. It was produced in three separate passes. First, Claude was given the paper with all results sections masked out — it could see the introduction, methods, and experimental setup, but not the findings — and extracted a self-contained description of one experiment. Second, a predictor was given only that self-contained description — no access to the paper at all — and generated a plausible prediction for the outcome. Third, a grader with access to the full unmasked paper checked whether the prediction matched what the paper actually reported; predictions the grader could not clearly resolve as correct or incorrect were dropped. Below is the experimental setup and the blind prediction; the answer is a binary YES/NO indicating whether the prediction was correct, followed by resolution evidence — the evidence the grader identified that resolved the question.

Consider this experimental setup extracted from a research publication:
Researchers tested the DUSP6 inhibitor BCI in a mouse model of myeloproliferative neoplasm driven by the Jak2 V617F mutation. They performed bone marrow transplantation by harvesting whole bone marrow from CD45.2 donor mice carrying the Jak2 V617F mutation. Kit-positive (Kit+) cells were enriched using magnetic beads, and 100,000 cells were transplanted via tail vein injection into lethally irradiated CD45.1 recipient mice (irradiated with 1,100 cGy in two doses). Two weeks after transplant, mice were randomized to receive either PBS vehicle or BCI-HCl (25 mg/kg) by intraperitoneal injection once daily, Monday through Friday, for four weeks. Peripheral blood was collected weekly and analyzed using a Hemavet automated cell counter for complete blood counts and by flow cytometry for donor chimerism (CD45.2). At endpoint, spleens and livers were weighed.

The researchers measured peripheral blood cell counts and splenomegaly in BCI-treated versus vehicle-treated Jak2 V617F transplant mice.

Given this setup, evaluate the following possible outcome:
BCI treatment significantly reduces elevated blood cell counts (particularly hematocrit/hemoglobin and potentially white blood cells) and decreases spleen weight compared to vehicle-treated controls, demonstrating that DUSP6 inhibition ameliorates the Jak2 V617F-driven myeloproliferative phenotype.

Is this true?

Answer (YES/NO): YES